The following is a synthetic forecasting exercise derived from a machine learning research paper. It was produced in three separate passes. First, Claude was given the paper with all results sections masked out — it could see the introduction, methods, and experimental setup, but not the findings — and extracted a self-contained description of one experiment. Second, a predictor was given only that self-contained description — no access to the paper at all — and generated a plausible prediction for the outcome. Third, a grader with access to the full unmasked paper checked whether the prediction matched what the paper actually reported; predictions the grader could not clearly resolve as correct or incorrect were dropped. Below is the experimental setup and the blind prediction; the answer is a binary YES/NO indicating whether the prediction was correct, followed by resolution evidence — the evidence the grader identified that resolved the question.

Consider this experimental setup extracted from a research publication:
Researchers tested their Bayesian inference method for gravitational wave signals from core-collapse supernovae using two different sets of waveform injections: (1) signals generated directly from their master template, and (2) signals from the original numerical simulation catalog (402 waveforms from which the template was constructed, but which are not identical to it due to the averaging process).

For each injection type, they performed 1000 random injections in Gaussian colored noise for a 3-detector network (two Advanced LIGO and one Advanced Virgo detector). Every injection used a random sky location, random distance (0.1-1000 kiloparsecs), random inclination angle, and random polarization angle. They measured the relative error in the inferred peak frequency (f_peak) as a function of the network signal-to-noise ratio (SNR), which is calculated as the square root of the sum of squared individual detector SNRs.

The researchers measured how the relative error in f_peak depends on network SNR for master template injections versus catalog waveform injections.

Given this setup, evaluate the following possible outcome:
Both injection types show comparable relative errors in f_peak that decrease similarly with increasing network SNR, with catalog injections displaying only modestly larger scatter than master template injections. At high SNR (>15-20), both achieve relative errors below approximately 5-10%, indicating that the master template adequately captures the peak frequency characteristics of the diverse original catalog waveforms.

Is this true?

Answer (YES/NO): NO